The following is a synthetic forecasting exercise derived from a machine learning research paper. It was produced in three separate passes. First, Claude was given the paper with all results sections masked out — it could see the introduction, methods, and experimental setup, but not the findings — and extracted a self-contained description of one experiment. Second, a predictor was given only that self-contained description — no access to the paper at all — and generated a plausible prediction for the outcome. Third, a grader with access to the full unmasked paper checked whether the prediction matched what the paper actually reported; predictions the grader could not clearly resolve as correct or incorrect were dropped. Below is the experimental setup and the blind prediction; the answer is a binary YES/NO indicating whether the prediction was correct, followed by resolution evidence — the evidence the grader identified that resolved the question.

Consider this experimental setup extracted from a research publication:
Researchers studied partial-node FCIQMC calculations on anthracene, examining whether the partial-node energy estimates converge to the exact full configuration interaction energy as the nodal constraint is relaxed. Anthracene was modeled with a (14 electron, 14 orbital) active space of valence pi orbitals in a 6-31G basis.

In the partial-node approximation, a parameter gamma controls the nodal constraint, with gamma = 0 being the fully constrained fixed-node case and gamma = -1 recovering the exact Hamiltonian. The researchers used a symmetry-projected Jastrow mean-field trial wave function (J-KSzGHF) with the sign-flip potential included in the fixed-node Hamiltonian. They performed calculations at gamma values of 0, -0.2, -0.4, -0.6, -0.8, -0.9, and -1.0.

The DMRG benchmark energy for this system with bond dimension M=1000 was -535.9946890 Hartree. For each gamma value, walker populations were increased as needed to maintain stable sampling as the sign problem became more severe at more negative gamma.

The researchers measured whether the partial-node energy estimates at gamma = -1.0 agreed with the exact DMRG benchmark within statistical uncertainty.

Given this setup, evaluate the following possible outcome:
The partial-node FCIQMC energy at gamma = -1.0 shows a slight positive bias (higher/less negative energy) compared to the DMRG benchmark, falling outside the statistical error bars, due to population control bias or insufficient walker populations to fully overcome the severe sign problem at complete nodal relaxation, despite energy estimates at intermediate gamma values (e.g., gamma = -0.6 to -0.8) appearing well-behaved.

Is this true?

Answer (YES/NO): NO